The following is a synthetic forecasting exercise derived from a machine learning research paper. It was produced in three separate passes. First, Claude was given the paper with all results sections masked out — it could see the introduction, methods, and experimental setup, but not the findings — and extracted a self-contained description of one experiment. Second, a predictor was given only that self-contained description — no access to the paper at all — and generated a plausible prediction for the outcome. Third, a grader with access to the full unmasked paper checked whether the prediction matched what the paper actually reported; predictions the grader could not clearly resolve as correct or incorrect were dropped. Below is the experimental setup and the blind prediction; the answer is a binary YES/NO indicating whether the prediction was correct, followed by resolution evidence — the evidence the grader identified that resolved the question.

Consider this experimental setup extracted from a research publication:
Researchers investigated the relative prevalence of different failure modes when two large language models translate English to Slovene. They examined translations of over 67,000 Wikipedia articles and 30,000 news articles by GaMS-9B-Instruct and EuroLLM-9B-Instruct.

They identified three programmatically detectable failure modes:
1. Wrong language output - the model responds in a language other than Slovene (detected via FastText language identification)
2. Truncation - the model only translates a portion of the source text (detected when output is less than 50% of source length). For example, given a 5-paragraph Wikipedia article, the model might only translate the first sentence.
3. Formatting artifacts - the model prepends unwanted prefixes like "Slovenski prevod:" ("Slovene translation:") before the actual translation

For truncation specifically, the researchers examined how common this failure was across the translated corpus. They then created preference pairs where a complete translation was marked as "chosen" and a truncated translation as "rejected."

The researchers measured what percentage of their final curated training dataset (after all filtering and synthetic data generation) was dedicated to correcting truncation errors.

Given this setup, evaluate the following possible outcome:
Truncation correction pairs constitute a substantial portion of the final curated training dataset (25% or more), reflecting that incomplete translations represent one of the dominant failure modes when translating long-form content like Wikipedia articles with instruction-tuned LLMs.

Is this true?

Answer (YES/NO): NO